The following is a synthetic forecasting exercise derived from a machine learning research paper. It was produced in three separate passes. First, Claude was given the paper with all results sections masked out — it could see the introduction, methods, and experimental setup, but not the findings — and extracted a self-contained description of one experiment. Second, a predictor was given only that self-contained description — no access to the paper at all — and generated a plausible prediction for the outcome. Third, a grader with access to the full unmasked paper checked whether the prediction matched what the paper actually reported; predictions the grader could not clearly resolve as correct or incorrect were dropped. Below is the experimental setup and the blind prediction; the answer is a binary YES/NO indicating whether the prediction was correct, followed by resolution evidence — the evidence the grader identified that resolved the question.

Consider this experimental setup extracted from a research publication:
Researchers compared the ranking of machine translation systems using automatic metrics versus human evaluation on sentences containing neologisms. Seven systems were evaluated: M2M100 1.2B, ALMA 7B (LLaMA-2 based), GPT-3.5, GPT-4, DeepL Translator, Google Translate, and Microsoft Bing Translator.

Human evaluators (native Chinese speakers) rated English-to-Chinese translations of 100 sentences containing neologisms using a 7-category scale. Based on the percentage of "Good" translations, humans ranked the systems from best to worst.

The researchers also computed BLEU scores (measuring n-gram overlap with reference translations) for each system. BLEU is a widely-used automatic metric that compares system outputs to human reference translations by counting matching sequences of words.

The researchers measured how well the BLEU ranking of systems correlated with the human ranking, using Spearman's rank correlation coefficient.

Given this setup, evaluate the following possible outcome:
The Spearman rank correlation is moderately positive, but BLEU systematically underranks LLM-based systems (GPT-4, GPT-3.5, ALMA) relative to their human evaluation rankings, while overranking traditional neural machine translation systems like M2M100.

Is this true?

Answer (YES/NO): NO